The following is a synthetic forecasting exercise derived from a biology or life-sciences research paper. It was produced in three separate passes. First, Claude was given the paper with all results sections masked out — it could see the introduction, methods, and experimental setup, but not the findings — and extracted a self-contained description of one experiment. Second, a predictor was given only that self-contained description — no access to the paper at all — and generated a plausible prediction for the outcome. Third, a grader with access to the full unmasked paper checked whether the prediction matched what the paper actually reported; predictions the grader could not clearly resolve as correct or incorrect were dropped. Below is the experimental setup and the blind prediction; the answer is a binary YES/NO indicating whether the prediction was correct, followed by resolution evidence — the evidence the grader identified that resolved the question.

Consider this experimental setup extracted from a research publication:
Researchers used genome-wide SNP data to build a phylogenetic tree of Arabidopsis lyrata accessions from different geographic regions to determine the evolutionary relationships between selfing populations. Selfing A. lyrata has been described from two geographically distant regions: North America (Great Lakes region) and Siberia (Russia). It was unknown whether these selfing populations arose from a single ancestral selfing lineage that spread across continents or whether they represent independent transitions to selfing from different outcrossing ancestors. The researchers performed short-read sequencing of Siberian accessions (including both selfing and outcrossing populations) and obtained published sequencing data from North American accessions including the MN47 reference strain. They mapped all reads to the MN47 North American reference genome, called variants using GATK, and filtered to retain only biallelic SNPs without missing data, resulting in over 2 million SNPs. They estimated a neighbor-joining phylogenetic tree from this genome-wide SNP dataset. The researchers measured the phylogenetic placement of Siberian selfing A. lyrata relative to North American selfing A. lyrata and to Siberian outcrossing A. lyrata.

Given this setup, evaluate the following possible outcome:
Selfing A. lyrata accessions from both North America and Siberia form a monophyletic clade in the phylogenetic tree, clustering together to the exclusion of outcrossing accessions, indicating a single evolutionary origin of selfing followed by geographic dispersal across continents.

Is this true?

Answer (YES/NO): NO